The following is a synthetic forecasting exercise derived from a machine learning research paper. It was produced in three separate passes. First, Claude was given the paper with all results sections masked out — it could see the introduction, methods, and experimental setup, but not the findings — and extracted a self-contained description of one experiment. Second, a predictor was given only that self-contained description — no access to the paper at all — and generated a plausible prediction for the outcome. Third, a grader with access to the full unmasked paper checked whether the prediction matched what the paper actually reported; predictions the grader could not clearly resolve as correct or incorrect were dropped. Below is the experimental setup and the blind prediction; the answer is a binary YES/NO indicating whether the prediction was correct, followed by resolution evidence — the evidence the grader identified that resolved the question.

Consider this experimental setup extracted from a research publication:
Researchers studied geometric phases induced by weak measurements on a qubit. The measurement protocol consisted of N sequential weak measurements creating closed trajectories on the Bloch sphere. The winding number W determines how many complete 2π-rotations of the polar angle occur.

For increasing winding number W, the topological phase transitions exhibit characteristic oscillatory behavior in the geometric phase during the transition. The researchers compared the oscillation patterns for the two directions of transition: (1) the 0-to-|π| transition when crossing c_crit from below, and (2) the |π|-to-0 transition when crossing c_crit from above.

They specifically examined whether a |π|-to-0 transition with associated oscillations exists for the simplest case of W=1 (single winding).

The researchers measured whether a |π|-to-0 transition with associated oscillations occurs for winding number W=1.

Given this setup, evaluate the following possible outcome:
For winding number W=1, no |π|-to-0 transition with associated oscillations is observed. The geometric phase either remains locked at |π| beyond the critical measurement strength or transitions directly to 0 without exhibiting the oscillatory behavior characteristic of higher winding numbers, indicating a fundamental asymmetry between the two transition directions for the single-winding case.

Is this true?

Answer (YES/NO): YES